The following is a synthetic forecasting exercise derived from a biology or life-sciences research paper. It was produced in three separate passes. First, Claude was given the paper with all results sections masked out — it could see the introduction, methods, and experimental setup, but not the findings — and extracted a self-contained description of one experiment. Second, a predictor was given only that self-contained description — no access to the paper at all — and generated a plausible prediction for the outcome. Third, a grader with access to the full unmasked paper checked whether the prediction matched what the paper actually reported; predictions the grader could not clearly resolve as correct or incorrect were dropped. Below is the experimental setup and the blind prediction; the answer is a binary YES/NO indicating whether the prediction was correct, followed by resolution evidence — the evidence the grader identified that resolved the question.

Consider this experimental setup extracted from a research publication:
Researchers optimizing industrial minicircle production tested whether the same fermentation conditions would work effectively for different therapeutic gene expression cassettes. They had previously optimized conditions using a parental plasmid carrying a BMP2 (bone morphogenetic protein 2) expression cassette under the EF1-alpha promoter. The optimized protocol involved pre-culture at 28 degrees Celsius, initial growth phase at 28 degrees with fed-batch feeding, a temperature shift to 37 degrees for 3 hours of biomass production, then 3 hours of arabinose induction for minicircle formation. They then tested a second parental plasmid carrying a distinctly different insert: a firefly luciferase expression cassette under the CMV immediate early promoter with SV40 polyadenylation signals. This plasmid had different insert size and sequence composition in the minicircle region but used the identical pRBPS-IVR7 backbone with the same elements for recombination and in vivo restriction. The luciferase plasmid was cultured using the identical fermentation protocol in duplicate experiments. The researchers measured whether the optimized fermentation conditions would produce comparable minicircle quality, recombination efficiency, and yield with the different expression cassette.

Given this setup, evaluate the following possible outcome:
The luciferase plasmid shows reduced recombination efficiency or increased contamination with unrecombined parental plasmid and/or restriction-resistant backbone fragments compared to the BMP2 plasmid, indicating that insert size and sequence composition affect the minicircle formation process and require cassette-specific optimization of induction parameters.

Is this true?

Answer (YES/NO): NO